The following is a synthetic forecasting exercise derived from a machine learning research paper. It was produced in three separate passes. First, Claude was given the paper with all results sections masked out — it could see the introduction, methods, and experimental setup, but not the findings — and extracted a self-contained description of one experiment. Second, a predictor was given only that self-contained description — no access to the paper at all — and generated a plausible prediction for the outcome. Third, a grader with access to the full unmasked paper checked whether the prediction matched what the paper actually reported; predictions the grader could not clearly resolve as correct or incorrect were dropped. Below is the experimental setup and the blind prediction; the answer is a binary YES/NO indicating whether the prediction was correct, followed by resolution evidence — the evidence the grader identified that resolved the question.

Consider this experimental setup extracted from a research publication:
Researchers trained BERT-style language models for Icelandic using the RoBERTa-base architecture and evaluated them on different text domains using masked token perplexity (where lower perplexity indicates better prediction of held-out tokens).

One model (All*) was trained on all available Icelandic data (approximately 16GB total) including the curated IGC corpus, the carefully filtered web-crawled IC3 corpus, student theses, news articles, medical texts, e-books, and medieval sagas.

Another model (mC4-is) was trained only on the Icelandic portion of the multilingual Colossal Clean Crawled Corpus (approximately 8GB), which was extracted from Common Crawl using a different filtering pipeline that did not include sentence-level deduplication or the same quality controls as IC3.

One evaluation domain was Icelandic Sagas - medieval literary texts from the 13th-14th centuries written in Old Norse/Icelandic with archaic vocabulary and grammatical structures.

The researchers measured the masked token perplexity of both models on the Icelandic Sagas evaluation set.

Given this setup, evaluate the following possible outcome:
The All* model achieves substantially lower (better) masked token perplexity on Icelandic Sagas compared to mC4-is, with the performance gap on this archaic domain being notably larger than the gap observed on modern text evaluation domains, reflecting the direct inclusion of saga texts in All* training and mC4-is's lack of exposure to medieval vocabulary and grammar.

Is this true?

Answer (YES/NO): YES